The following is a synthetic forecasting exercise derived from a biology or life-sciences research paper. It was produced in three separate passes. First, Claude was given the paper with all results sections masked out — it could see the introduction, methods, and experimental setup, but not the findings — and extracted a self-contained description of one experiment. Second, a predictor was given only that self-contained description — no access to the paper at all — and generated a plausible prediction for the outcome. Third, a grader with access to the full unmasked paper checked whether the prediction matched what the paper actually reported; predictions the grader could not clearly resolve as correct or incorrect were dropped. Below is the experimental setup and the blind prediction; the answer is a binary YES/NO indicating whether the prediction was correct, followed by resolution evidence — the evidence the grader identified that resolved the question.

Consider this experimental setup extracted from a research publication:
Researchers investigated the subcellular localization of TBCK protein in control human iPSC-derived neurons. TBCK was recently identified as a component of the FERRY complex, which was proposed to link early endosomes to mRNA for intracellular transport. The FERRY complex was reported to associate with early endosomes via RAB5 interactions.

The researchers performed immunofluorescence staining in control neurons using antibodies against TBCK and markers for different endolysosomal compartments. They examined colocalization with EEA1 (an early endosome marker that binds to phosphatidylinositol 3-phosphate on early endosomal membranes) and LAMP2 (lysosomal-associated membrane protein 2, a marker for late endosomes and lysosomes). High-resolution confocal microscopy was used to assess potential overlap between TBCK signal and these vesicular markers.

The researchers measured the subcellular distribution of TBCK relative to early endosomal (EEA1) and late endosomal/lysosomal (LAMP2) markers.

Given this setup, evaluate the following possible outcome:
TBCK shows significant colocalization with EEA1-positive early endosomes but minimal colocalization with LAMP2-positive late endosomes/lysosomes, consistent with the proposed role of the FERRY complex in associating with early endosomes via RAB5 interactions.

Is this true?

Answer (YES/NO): NO